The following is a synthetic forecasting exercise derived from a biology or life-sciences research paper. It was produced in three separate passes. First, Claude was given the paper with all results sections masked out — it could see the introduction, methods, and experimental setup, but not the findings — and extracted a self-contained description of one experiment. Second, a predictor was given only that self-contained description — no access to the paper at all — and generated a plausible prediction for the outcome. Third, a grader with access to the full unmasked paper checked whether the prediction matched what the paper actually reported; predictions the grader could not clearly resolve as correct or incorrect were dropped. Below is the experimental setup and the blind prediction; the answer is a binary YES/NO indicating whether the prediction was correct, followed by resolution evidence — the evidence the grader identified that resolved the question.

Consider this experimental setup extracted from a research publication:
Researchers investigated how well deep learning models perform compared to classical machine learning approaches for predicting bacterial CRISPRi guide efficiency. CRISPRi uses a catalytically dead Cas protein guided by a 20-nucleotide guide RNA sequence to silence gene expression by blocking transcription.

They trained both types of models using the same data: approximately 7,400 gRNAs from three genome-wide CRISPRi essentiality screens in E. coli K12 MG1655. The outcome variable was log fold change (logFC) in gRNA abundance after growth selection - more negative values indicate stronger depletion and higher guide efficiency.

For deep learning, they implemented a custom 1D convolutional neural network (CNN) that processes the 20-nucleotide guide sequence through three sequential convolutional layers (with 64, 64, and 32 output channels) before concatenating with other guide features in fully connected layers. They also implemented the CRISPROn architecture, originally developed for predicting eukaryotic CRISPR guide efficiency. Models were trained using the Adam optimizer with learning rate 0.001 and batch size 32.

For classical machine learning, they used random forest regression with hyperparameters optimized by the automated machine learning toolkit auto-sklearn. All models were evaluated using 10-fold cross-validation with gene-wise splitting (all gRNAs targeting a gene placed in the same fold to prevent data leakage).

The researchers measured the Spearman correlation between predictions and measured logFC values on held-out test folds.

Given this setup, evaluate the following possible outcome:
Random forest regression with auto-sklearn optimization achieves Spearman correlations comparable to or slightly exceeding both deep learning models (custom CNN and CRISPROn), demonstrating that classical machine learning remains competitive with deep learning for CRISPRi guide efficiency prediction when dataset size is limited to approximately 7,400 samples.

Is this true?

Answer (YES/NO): YES